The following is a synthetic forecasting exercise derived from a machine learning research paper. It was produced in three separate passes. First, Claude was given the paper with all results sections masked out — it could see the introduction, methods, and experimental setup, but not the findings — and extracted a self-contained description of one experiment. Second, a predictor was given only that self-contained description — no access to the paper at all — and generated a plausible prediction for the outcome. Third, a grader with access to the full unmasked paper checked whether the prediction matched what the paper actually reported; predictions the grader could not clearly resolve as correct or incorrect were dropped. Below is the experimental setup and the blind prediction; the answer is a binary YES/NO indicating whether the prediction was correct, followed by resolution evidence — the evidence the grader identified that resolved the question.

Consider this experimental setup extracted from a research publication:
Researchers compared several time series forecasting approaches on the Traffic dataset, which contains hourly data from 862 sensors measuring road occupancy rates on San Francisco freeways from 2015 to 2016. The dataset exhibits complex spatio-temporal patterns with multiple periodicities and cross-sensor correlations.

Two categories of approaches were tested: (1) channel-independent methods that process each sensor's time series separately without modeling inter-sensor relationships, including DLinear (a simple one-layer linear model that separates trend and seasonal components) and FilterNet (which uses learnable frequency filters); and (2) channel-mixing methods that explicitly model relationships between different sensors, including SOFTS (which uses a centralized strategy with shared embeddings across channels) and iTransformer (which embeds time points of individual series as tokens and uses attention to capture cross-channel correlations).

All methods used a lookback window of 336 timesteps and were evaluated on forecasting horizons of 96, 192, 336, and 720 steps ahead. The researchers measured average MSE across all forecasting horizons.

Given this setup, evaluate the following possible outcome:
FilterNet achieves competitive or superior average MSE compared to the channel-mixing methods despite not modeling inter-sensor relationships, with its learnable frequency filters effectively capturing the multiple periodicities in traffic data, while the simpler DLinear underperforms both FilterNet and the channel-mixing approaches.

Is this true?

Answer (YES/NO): NO